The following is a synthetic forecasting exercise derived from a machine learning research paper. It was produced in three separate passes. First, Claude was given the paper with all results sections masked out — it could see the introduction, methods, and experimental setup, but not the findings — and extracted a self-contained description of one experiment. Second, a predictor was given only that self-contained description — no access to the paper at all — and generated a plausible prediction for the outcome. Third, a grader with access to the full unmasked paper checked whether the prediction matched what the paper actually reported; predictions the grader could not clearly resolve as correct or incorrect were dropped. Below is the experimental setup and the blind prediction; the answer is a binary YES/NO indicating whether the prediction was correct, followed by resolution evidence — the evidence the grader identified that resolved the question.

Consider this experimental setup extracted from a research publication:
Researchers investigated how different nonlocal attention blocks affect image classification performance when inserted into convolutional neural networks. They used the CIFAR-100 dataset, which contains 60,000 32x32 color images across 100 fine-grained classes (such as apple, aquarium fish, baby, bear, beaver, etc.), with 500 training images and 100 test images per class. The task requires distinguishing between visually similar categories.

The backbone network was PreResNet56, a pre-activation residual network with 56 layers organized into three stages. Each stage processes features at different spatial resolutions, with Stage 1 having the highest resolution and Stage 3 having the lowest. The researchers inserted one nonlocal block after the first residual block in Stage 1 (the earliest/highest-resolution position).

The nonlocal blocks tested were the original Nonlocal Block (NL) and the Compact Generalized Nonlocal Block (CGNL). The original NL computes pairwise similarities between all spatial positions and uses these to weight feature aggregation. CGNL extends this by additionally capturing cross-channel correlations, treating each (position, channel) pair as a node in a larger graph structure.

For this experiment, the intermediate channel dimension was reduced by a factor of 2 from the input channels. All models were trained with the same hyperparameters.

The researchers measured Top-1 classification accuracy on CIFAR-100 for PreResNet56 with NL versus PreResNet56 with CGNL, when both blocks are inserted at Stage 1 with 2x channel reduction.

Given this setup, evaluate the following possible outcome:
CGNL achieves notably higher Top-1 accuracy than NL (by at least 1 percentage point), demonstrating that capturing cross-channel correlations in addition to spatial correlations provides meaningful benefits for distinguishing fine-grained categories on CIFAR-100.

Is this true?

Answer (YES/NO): NO